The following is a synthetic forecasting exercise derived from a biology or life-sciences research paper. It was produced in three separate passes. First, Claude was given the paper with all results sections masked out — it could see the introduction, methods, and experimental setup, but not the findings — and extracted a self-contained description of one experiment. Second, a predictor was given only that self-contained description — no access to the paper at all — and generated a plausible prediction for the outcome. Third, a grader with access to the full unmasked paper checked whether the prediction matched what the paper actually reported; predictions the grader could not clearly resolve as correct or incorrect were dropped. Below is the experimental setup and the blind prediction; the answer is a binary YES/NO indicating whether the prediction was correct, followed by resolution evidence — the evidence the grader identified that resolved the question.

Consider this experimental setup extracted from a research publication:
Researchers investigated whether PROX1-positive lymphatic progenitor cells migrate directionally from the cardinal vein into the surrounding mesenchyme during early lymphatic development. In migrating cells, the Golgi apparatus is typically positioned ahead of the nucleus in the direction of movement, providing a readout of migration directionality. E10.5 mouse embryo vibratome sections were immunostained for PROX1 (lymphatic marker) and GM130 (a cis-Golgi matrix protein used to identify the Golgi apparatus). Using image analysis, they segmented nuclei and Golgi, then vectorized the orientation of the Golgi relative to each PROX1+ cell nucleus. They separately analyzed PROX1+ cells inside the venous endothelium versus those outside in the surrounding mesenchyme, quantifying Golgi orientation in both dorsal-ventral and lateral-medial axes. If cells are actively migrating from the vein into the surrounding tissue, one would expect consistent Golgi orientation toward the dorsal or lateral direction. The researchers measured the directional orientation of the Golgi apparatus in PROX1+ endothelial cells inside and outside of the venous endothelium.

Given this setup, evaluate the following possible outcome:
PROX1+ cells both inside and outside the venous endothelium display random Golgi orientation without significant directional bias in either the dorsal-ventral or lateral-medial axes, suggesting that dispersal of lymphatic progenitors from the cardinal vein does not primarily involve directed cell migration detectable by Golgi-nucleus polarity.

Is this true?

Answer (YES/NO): YES